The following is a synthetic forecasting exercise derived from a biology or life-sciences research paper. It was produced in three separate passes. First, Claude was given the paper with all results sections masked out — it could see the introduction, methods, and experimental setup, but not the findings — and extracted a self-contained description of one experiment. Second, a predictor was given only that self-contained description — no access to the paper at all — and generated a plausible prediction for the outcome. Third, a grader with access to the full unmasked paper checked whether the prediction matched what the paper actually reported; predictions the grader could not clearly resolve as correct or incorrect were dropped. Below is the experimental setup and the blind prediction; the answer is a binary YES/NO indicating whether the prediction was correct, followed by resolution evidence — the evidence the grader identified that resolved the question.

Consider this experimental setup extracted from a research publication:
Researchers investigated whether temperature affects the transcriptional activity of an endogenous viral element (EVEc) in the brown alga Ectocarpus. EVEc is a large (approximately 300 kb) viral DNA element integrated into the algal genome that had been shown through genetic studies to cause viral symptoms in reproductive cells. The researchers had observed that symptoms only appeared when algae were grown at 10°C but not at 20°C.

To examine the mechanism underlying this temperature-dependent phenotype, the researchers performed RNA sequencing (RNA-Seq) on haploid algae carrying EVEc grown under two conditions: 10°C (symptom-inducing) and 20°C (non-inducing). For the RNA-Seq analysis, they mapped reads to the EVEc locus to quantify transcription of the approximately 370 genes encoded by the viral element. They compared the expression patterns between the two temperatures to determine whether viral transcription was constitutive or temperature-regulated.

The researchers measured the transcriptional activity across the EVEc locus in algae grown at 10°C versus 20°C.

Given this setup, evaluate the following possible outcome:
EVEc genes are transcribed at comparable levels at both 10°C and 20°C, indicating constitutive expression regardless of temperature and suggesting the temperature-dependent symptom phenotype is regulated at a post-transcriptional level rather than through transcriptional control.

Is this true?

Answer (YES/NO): NO